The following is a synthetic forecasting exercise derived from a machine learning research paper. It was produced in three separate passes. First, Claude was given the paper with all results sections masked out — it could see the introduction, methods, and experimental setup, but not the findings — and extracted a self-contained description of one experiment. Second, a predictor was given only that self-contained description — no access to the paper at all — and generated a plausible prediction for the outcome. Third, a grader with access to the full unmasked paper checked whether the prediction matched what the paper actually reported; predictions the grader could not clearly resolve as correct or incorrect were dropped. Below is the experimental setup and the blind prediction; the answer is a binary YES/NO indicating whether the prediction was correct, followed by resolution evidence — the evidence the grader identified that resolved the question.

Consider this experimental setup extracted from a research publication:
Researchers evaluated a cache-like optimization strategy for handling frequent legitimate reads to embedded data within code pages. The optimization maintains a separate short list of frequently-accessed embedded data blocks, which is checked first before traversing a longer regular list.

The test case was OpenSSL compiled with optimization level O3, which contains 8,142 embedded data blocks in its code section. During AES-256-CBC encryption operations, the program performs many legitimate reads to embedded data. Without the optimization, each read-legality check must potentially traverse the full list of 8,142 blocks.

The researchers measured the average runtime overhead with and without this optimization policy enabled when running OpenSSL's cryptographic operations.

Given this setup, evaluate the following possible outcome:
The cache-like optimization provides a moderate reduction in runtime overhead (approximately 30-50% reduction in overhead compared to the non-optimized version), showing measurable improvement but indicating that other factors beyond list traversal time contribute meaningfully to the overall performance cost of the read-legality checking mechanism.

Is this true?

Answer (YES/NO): YES